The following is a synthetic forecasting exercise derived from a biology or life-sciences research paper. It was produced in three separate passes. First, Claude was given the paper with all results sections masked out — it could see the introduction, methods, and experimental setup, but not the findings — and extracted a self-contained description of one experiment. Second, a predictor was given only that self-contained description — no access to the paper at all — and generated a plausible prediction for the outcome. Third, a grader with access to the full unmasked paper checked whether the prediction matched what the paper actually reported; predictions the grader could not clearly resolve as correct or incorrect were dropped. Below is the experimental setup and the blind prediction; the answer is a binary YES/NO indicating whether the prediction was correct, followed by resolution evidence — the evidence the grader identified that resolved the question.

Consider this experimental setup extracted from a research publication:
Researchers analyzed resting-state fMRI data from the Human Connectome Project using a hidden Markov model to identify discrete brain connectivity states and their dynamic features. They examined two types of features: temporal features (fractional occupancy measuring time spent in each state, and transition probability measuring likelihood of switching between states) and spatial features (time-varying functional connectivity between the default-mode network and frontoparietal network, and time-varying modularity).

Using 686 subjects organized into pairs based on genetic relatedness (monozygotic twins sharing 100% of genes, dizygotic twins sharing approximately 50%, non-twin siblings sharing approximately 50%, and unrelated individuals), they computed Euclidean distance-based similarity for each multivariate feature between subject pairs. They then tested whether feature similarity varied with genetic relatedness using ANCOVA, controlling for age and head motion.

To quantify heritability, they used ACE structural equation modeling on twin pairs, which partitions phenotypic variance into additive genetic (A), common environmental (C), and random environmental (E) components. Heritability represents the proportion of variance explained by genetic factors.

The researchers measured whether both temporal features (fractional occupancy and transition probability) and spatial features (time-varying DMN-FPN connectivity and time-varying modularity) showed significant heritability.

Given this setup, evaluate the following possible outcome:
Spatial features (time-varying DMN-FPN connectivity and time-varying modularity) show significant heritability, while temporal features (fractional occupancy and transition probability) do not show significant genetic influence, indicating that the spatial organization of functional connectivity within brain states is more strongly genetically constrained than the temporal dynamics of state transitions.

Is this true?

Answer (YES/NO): NO